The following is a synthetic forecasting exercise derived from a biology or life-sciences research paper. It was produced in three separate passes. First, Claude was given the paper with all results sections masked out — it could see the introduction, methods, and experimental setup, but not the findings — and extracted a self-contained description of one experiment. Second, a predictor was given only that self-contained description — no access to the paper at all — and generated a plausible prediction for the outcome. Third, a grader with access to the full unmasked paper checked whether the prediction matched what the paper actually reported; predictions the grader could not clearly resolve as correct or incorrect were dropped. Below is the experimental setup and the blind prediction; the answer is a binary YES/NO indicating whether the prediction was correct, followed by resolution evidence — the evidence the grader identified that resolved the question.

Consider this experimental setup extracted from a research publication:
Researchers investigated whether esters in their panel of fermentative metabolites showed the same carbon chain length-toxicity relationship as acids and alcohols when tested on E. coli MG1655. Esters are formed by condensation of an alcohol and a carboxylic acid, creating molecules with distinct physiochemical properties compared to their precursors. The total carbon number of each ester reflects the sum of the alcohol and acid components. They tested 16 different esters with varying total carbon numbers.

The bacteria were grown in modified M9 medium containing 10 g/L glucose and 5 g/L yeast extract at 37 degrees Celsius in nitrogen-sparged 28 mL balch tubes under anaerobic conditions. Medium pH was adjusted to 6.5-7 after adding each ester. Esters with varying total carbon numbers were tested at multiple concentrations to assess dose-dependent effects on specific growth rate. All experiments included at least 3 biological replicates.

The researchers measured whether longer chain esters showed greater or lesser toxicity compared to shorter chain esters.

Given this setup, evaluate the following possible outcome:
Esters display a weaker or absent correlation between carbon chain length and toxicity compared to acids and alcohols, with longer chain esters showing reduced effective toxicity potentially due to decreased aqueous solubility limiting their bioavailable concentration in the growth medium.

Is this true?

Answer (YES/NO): NO